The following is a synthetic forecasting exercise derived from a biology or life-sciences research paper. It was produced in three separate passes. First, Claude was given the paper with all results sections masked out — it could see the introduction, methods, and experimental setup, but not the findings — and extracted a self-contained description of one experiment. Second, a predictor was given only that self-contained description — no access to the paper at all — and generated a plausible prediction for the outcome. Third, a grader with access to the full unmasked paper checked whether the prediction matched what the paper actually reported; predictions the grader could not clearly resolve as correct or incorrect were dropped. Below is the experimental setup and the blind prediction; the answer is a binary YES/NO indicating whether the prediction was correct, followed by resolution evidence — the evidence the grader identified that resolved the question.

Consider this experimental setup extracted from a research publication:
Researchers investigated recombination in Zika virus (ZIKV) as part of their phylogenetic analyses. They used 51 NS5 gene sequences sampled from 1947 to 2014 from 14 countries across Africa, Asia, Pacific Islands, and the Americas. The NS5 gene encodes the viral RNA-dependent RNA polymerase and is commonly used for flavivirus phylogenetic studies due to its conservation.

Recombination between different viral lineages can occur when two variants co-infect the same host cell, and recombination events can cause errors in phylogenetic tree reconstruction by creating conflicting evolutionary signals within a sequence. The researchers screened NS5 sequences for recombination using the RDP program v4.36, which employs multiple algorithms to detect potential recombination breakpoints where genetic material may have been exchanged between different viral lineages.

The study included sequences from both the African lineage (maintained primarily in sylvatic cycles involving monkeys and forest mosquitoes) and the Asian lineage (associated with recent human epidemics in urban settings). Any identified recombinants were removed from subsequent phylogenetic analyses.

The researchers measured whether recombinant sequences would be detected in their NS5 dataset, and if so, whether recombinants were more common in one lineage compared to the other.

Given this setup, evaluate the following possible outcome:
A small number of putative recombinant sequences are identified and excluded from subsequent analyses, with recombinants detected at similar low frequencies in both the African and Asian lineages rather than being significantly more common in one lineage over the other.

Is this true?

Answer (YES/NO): NO